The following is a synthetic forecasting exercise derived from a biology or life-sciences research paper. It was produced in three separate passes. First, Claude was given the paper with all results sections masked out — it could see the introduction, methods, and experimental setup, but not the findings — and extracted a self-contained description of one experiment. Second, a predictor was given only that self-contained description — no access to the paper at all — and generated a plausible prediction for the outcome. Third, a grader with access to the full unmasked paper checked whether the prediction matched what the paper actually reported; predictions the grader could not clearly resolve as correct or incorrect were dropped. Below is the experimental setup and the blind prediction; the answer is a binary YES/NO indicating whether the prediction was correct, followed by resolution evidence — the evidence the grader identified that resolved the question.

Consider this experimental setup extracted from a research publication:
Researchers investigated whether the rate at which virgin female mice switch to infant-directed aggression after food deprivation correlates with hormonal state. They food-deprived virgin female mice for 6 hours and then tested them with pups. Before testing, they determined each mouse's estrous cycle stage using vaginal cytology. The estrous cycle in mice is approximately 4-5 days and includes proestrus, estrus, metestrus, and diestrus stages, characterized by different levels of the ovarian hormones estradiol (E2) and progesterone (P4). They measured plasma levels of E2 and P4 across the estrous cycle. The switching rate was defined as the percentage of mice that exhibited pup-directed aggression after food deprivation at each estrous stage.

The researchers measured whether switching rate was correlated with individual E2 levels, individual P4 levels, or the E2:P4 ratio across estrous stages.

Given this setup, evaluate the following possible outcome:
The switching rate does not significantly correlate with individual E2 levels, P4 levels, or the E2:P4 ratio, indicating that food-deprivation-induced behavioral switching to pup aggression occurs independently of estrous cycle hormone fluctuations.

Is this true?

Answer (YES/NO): NO